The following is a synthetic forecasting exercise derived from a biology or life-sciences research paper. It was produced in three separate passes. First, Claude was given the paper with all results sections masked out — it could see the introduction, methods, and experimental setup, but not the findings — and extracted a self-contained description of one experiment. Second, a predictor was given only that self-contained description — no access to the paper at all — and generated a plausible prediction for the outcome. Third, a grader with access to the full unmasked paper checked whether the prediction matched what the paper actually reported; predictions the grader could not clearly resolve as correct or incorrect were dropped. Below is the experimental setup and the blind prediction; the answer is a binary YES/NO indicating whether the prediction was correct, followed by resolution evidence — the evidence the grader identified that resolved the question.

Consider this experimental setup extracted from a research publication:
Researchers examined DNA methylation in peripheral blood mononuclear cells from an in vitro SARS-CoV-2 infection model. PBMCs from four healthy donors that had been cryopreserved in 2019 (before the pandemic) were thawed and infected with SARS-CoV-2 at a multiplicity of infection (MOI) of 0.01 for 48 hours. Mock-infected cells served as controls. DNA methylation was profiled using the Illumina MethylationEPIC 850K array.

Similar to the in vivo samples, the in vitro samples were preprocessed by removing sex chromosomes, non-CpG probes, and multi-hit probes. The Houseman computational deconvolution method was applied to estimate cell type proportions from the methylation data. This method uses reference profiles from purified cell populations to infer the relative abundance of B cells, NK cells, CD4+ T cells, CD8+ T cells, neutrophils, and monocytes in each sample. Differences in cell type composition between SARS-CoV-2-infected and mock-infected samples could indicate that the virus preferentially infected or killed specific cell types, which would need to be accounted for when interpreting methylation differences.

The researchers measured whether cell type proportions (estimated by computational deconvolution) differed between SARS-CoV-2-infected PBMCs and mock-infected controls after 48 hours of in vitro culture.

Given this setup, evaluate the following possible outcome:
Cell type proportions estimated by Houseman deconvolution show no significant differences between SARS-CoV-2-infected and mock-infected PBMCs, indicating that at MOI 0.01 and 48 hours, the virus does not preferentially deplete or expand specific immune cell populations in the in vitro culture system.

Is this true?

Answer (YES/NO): YES